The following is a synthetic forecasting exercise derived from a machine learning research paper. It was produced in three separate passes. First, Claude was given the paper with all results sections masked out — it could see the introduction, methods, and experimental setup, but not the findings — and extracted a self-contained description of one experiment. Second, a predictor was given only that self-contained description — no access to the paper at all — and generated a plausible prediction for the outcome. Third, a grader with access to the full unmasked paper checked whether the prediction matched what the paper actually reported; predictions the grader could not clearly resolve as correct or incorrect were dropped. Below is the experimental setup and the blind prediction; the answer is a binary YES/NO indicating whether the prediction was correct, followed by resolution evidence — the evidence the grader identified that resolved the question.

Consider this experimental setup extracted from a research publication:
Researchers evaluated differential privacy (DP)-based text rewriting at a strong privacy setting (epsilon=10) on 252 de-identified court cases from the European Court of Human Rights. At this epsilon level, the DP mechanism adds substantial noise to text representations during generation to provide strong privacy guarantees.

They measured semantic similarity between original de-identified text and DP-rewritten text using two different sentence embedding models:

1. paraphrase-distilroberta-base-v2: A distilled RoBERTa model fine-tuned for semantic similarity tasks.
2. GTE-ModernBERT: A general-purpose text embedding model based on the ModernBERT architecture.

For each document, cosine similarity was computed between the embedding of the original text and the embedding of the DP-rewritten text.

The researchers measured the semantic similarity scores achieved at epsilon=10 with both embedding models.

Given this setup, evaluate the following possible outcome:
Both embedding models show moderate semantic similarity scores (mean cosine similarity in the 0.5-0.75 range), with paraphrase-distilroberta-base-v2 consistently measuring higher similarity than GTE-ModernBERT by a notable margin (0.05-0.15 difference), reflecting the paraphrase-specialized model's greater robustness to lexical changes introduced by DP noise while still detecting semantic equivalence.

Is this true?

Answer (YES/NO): NO